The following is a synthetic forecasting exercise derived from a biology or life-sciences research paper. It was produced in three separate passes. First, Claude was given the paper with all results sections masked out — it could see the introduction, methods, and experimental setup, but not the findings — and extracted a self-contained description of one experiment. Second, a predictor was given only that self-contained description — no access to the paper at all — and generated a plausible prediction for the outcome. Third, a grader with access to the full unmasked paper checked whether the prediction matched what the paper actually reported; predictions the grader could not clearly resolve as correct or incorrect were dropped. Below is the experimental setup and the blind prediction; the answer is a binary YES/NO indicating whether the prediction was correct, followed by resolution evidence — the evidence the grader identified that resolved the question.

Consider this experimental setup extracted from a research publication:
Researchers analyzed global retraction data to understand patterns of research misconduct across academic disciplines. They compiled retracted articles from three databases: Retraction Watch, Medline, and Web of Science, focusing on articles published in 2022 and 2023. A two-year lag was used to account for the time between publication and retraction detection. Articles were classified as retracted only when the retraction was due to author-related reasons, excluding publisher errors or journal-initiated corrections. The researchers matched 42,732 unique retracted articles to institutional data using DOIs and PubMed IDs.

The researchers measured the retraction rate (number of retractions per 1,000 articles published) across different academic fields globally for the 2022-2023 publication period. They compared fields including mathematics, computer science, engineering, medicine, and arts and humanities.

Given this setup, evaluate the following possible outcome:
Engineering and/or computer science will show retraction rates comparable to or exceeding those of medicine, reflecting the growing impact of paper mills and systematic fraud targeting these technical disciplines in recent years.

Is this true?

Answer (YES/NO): YES